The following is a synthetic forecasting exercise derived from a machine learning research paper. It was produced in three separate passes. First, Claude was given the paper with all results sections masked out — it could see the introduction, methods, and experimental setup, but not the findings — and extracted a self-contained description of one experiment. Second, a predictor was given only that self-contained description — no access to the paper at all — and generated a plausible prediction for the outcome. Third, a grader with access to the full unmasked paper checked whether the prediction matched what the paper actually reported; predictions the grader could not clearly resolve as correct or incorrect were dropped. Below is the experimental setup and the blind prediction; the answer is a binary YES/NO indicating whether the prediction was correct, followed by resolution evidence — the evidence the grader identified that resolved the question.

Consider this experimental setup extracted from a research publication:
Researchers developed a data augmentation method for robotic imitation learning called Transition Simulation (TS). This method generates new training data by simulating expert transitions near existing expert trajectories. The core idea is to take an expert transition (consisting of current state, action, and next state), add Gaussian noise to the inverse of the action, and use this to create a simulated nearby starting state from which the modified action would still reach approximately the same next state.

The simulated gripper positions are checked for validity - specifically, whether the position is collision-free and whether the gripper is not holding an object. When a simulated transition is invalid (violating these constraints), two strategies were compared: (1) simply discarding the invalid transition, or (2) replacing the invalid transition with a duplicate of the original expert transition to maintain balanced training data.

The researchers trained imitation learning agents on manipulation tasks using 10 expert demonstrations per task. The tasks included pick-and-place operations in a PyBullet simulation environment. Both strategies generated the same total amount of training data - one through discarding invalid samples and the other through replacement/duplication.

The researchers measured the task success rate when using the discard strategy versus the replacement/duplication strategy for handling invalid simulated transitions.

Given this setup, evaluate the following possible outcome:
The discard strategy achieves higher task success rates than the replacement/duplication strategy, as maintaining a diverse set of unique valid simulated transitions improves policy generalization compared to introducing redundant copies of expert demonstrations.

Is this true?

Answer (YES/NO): NO